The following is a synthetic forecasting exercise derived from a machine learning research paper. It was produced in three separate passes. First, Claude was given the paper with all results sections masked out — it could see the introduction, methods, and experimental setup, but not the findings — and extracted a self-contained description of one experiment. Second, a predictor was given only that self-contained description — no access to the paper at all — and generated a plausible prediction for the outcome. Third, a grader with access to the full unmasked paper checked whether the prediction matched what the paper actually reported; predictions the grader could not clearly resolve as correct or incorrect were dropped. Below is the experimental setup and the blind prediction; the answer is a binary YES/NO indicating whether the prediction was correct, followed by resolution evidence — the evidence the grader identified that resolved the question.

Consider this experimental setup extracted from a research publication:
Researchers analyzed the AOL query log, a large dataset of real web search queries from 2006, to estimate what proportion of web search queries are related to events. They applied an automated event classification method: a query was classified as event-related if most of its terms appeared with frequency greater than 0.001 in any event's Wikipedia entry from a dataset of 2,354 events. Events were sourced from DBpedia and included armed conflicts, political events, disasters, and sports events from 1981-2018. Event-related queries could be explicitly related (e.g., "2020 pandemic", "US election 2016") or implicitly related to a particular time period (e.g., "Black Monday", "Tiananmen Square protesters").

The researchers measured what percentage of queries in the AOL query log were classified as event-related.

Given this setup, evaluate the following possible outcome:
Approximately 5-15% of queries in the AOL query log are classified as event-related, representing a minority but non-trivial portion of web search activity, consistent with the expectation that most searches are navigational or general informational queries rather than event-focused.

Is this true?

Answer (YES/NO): NO